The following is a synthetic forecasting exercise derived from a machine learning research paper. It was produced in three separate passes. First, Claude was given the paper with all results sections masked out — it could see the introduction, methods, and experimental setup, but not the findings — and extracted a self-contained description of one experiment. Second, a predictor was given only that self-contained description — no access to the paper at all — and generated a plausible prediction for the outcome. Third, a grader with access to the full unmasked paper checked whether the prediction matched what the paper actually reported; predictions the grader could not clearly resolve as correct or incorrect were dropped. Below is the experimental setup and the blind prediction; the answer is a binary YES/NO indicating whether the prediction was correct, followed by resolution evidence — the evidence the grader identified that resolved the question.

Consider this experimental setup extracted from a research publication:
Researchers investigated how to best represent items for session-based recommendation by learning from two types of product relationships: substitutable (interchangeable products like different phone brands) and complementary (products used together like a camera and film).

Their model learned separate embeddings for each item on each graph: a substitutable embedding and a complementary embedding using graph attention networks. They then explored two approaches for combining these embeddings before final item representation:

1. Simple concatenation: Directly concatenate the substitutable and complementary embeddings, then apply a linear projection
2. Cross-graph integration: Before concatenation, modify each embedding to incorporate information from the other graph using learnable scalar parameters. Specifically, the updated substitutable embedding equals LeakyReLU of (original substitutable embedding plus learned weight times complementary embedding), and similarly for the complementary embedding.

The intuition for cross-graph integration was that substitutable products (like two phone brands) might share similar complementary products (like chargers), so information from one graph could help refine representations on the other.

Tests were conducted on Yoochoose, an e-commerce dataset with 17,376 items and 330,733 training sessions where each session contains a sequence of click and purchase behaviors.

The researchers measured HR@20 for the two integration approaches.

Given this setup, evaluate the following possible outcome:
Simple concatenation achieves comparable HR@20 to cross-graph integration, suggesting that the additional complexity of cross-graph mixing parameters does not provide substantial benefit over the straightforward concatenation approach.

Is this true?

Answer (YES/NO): NO